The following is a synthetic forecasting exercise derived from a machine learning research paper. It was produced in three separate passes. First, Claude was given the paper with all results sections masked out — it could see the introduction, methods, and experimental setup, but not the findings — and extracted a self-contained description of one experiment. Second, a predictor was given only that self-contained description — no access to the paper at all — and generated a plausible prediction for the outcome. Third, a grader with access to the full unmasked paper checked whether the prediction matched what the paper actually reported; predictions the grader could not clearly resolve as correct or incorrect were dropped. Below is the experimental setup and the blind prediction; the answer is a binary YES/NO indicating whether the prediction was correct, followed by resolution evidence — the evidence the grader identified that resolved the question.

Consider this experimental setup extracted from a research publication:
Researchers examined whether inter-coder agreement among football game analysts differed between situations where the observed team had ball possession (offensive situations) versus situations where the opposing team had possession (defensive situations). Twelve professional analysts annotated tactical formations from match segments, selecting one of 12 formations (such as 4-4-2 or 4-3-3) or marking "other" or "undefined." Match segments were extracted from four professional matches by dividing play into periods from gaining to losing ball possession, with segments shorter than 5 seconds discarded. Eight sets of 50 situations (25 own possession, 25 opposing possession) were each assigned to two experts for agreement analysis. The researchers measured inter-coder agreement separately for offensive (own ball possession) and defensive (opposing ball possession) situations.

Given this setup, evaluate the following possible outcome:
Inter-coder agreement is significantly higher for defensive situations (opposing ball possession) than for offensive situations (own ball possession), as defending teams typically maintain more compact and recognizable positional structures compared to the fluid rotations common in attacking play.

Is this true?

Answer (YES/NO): YES